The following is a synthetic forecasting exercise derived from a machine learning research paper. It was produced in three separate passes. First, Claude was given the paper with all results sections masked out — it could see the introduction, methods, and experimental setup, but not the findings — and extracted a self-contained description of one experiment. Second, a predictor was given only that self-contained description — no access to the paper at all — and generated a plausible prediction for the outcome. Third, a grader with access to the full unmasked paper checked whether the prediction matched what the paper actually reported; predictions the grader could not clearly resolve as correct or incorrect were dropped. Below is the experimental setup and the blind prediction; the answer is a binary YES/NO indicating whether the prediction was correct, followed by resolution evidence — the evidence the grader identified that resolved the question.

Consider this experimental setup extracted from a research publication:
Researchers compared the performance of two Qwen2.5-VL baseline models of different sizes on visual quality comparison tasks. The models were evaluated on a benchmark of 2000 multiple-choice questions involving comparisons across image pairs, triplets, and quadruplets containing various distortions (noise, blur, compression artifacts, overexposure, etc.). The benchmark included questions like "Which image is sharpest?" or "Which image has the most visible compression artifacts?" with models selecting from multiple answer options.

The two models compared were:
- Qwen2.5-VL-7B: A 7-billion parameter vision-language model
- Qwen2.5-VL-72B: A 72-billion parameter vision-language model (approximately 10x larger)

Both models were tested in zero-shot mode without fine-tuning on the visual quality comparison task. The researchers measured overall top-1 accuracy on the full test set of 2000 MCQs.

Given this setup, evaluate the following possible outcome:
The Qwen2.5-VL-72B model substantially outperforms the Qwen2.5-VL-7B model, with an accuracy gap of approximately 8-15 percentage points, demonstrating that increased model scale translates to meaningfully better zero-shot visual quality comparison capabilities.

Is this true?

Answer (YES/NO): NO